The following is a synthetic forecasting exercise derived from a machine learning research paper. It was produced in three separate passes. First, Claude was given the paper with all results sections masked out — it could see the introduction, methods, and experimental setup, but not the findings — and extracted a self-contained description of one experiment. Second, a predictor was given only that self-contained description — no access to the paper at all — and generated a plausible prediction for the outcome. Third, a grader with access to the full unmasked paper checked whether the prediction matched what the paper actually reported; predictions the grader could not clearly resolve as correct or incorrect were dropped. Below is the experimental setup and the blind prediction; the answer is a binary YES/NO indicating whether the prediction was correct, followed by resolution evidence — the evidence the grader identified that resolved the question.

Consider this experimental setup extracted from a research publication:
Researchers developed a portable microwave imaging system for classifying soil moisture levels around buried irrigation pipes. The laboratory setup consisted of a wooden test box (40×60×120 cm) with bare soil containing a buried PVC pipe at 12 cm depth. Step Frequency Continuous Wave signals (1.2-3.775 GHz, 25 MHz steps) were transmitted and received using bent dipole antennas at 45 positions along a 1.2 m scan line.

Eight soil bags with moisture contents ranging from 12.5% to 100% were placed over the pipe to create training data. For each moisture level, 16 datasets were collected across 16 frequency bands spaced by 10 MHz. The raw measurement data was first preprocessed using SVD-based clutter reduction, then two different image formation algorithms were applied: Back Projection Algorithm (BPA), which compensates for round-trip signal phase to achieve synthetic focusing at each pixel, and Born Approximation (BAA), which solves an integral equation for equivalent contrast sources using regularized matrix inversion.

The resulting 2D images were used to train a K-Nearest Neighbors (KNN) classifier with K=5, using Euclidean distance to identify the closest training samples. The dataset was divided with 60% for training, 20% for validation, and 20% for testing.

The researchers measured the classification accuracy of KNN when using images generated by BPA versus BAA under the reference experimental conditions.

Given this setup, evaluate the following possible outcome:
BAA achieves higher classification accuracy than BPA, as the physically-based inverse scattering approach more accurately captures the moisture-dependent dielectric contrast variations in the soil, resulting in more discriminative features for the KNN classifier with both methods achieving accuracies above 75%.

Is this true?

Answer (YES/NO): NO